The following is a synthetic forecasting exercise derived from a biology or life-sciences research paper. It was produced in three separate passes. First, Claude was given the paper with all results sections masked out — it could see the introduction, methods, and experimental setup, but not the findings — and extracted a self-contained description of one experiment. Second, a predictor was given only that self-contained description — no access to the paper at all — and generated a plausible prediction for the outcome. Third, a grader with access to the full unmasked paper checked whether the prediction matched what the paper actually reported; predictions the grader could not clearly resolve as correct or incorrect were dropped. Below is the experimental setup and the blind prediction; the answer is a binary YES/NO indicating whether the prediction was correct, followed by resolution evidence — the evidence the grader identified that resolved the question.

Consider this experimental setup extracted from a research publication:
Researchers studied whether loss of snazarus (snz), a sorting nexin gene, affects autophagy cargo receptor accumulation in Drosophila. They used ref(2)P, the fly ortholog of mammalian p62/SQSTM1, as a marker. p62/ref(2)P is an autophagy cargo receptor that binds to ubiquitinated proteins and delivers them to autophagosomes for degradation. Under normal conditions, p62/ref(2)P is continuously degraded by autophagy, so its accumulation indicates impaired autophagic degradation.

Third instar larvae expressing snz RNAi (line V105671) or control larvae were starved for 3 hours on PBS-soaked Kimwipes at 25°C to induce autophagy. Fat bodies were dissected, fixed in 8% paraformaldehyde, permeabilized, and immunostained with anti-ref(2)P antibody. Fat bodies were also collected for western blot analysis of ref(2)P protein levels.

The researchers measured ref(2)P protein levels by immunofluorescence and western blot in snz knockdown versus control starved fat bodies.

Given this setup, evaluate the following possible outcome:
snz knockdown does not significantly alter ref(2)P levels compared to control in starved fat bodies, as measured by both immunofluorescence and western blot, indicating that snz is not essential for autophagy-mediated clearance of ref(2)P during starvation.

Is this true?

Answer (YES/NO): NO